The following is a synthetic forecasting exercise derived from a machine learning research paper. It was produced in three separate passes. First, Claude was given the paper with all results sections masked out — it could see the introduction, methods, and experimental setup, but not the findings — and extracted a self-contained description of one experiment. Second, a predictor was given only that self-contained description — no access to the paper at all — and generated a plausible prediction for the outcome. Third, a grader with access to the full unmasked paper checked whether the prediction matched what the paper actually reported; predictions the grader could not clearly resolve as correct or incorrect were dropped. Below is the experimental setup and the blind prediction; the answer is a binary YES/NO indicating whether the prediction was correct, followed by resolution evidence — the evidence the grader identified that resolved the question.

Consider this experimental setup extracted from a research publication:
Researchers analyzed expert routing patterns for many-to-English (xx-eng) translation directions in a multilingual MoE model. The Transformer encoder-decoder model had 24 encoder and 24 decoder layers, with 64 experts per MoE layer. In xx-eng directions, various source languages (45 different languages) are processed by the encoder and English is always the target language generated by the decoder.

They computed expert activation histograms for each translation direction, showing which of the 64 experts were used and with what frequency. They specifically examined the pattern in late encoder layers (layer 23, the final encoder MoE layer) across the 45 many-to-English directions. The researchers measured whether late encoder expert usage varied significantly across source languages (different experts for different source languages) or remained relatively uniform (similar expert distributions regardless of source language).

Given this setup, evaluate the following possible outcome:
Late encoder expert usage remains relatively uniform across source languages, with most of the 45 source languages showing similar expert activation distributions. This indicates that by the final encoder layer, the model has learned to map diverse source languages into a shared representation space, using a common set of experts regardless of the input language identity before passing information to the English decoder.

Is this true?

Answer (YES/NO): YES